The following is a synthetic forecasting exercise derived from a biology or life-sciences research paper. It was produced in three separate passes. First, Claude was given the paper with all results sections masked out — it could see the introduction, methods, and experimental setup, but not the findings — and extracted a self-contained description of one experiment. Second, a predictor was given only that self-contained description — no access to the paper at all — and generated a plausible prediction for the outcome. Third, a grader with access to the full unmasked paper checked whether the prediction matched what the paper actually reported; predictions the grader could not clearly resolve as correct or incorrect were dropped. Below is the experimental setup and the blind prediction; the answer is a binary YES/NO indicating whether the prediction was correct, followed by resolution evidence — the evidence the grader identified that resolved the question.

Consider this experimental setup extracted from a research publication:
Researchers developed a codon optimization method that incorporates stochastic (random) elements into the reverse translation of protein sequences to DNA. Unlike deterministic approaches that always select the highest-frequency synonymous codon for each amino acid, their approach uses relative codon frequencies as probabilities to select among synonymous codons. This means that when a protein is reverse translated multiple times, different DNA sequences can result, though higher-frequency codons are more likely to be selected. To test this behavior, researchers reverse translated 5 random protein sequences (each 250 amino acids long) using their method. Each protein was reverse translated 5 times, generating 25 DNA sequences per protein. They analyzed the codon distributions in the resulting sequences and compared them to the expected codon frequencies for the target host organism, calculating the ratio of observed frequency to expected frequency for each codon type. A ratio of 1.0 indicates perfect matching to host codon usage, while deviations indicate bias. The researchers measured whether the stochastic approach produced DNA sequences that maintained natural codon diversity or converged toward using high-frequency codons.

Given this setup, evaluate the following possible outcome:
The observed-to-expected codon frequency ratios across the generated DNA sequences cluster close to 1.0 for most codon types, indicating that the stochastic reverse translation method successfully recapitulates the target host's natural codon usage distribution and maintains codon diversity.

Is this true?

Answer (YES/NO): YES